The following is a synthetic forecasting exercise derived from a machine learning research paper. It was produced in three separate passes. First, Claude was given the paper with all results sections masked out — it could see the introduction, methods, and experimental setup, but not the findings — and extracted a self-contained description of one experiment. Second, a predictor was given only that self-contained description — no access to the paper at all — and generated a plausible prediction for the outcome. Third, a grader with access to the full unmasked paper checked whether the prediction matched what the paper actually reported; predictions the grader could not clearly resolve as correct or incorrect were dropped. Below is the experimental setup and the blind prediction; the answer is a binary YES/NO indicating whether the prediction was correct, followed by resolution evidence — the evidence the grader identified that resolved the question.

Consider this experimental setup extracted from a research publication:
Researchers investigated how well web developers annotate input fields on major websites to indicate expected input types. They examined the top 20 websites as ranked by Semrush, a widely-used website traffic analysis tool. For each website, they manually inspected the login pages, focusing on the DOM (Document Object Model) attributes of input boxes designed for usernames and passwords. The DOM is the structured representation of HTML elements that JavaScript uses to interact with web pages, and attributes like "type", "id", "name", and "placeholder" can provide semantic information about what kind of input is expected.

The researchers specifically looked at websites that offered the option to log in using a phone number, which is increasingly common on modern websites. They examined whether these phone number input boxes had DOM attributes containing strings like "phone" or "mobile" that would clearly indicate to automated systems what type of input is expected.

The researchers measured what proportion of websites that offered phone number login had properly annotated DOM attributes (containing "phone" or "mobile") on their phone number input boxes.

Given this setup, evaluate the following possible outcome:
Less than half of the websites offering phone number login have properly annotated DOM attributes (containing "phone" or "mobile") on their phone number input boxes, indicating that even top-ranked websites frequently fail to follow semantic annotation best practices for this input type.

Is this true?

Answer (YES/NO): YES